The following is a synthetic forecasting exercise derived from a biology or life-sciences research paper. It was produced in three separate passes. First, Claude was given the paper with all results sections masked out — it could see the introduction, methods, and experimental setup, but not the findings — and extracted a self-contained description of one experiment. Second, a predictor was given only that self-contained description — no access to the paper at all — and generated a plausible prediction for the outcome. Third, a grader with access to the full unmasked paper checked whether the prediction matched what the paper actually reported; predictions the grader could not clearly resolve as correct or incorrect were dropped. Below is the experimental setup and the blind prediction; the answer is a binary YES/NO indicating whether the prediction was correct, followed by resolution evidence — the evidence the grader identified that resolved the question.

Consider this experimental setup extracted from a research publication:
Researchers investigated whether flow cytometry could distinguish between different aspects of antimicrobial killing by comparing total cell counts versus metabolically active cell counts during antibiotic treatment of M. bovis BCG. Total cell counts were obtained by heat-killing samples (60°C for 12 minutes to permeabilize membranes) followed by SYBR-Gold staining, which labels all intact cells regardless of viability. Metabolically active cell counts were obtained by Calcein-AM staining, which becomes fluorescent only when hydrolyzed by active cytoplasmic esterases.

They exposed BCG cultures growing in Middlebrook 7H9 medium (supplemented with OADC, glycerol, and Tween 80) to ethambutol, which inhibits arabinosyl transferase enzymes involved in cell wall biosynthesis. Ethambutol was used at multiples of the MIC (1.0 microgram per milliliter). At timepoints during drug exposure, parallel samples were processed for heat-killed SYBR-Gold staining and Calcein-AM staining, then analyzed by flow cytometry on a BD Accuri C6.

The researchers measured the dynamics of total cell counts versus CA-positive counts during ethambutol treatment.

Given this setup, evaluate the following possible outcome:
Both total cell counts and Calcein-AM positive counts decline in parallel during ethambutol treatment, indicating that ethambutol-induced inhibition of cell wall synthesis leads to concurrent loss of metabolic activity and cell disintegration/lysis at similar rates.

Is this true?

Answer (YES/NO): NO